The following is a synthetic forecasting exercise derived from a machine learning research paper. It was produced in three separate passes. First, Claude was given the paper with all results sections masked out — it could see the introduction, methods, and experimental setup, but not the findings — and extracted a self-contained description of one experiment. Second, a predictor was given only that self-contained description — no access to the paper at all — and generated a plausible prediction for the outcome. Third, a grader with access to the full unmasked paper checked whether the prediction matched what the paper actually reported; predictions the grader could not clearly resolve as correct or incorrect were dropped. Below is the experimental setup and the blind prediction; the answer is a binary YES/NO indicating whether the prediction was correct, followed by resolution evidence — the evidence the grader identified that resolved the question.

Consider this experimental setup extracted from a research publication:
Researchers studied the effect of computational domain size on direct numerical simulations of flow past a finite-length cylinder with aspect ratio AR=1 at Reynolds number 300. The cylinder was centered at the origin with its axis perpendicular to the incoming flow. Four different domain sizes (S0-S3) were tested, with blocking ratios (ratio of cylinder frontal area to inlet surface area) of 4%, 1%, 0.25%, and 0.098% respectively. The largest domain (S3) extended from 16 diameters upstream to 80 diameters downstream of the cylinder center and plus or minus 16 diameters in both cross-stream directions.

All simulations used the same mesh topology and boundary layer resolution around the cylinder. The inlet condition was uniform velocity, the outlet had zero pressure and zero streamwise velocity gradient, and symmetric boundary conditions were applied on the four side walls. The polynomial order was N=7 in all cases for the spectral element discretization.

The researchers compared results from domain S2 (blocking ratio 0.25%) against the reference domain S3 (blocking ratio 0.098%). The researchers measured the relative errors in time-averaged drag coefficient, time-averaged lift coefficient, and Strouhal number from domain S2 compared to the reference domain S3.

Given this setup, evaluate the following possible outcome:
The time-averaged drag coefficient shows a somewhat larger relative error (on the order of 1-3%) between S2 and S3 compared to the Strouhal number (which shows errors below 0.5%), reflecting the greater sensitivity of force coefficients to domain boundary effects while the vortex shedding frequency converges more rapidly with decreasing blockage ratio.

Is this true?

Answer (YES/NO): NO